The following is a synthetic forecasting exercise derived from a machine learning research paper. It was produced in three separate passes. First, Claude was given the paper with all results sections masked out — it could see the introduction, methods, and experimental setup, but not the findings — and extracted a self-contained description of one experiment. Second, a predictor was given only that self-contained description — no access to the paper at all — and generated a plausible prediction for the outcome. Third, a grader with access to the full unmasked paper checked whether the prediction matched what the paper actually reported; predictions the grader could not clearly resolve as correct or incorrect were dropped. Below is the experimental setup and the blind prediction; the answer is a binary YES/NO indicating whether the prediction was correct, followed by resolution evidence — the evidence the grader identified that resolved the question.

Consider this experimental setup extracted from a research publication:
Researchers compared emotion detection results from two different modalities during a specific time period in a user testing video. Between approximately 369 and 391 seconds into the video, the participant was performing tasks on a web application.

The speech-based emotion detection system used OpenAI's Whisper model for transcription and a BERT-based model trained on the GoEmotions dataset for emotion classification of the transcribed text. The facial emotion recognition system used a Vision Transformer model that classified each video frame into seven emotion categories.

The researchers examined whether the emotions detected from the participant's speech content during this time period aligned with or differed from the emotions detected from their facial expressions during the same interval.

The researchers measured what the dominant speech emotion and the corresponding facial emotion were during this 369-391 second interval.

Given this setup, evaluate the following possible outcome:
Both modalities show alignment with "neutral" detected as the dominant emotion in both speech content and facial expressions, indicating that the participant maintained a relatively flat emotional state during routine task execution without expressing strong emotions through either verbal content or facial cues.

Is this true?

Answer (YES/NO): NO